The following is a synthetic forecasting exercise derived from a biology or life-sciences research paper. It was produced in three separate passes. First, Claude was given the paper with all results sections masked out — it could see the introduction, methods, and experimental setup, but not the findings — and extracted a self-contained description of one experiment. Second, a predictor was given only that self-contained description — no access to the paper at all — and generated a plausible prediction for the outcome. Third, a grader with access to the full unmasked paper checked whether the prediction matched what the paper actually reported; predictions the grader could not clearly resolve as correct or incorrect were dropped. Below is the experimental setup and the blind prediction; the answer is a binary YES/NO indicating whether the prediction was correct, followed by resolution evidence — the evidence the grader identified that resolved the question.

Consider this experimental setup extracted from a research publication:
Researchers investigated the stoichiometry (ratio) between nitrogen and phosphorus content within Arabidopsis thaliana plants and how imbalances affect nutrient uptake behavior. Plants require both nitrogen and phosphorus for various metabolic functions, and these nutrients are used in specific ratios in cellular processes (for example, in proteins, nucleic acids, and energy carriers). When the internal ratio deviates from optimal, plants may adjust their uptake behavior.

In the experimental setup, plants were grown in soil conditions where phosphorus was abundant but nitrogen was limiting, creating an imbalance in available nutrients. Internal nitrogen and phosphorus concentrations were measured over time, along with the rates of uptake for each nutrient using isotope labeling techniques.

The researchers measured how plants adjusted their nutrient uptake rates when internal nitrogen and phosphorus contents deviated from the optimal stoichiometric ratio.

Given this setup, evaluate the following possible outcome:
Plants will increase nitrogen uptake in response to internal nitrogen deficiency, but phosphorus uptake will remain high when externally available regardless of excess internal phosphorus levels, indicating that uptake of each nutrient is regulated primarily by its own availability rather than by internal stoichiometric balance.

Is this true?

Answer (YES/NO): NO